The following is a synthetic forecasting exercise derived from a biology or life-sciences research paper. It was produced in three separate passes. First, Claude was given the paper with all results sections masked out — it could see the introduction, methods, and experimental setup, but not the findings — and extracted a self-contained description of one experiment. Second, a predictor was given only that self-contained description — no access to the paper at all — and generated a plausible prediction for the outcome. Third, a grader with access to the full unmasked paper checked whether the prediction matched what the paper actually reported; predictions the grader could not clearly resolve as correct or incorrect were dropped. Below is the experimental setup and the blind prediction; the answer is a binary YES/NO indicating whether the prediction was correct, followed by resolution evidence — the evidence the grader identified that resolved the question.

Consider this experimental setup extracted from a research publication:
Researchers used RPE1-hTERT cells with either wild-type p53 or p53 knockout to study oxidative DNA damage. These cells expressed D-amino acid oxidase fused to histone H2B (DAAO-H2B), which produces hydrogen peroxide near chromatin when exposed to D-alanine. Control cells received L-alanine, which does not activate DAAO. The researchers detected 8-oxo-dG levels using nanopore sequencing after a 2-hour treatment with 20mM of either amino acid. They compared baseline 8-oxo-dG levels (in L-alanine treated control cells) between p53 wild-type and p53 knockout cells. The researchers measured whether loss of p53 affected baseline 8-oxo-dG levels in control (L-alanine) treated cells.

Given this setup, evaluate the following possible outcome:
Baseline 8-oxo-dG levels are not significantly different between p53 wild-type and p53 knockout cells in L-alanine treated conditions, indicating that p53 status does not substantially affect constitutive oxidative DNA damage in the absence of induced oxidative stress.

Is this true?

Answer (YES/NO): NO